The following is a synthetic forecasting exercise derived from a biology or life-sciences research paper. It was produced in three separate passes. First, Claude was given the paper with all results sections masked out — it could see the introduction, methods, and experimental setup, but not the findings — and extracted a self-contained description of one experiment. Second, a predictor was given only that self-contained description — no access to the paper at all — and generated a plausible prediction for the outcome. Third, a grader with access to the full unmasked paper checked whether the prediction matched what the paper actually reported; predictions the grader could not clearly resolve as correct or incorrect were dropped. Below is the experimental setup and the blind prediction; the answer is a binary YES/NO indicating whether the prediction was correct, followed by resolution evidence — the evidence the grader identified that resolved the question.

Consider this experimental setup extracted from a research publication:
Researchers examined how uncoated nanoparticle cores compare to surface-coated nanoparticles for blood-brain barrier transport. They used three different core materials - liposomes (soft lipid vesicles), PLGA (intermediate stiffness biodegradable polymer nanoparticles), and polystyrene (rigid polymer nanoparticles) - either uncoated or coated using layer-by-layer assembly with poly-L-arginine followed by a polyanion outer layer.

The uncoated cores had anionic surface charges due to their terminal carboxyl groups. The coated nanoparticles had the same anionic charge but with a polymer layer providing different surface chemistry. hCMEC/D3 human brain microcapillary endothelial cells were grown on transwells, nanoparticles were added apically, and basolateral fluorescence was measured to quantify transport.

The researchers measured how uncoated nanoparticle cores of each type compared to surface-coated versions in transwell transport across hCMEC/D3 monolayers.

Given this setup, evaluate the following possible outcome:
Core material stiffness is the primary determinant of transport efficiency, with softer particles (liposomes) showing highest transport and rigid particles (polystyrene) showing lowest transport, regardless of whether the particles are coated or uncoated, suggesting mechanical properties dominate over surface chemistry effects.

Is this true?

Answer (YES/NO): YES